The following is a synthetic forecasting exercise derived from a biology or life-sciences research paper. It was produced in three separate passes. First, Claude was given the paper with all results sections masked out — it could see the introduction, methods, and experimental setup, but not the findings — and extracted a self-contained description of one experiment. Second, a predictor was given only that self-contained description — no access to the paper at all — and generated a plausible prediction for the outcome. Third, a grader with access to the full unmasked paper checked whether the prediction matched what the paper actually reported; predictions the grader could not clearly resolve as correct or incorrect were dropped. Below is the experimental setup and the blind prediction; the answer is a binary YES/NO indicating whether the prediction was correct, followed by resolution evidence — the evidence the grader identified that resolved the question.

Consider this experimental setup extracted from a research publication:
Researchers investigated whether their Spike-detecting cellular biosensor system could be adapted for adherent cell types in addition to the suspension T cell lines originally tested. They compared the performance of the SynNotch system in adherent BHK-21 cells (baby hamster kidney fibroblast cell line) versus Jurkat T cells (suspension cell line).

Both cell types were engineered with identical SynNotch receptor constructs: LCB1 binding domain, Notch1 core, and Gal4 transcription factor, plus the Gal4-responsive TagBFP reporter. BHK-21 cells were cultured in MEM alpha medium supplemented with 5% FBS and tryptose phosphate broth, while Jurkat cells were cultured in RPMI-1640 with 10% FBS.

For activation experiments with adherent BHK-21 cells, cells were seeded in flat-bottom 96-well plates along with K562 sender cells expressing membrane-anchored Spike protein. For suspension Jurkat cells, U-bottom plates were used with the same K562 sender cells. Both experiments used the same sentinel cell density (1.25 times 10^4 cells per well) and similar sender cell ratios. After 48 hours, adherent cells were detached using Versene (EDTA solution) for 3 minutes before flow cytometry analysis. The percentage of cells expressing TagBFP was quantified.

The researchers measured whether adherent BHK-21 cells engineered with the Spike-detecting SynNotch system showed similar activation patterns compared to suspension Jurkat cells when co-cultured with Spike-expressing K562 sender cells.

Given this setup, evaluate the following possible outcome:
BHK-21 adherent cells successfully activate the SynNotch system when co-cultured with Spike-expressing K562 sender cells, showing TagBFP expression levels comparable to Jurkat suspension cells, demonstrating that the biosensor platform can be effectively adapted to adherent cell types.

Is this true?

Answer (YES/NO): NO